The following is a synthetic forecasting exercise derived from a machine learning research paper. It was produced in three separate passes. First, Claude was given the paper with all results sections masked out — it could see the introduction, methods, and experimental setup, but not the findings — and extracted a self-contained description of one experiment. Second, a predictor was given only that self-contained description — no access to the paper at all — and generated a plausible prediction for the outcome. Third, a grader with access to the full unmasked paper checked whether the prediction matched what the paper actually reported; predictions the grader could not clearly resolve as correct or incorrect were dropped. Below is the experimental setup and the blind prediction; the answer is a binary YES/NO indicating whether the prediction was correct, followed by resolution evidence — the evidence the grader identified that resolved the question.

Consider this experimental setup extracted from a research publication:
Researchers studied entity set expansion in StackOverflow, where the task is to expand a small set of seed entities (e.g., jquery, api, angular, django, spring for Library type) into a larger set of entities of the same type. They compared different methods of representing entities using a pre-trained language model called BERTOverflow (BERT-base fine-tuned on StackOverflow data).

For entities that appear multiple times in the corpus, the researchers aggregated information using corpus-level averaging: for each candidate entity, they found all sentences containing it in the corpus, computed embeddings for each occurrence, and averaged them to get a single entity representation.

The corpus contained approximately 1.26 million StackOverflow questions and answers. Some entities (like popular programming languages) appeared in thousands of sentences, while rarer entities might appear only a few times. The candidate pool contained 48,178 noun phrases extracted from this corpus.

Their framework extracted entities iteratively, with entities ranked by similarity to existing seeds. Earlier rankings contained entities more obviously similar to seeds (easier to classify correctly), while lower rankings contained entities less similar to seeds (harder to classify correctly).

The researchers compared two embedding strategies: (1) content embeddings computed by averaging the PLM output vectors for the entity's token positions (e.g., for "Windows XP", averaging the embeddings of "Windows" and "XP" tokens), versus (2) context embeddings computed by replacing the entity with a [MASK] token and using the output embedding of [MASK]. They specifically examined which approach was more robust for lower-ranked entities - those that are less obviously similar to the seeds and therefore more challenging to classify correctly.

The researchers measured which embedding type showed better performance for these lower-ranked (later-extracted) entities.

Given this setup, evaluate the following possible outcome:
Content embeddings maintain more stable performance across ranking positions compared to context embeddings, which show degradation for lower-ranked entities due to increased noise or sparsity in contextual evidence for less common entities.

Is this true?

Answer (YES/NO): NO